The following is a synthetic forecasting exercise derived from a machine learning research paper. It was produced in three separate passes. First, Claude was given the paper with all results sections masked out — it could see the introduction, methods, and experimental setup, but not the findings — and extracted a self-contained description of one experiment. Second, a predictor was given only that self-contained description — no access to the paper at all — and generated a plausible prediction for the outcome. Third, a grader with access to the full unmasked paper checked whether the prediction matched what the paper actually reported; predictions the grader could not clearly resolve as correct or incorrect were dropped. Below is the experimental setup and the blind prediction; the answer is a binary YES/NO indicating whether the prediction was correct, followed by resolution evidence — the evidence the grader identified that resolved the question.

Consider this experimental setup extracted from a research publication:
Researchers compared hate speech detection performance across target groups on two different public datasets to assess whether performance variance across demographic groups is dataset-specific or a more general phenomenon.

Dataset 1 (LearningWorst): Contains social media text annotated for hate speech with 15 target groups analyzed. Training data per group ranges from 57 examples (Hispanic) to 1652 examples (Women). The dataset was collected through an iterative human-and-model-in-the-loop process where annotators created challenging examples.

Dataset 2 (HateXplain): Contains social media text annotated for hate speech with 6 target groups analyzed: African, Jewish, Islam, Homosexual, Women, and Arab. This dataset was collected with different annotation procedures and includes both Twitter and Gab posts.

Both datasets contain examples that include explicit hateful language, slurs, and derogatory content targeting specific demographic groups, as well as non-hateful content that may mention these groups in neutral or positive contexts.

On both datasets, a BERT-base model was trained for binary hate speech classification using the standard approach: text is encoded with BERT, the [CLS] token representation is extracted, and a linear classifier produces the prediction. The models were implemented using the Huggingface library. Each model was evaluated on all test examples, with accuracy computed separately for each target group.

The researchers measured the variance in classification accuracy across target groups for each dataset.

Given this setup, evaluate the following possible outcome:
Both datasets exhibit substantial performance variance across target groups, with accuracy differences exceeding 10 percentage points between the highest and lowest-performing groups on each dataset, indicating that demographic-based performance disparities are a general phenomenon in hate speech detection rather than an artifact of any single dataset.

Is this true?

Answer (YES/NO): YES